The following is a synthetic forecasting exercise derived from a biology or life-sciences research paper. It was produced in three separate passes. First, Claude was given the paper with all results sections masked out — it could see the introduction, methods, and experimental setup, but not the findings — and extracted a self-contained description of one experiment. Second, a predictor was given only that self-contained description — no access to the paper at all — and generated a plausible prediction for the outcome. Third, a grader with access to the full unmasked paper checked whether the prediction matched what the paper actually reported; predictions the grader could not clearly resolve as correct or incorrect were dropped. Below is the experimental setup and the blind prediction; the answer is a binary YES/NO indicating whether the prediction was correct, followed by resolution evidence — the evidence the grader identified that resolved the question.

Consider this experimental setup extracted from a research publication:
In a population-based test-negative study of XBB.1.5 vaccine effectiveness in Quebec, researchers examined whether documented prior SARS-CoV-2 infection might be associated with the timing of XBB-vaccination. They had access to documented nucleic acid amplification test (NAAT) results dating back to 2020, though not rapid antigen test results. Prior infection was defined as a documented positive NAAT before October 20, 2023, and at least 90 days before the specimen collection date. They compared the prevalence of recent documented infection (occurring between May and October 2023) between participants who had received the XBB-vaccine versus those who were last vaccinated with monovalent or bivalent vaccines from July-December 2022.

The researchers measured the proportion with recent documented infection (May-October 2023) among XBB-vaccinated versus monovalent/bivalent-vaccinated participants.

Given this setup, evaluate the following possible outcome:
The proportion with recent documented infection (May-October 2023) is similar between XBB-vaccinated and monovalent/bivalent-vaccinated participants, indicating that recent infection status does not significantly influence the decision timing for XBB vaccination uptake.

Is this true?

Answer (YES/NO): NO